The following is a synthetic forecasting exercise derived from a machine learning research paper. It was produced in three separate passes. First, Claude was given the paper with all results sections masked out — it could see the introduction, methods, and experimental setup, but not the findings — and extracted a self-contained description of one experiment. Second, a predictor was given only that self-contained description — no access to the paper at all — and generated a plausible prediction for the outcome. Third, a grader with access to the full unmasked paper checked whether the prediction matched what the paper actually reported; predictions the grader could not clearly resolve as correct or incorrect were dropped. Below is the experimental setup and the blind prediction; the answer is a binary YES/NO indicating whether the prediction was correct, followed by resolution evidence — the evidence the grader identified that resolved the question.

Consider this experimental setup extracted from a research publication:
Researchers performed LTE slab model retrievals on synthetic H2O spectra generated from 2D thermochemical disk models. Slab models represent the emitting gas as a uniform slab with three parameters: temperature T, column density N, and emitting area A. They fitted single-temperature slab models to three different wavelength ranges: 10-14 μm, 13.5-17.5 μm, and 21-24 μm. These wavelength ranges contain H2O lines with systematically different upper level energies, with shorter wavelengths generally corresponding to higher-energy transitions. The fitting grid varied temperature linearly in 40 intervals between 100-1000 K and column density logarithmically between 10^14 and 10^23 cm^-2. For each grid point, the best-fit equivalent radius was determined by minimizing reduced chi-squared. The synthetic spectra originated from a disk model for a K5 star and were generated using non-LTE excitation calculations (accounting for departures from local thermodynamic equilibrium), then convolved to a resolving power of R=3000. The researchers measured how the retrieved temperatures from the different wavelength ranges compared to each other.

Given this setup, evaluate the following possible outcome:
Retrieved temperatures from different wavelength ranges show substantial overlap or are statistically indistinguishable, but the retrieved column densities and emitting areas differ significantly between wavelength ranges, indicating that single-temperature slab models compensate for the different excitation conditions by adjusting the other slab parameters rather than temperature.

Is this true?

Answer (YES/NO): NO